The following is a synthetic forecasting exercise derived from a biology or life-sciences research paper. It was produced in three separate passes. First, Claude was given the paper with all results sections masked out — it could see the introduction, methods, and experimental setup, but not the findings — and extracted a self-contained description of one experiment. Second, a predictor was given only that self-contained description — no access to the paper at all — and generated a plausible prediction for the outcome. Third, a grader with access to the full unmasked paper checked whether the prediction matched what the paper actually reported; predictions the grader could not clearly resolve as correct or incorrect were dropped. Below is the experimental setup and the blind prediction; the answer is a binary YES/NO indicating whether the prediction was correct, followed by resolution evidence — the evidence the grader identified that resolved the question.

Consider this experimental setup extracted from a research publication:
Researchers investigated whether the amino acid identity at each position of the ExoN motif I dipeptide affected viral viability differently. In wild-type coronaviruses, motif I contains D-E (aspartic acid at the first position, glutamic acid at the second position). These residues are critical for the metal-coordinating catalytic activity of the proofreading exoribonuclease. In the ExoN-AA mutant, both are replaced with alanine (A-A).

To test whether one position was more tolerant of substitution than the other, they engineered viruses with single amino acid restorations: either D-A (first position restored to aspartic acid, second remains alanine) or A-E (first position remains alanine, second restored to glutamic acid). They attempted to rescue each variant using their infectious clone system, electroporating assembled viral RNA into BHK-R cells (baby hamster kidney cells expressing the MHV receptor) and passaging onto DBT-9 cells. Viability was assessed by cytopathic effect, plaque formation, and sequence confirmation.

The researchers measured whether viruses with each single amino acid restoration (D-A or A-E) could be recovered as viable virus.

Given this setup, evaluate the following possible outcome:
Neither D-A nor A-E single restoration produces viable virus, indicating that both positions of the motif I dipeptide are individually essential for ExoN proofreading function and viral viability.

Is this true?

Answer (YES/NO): NO